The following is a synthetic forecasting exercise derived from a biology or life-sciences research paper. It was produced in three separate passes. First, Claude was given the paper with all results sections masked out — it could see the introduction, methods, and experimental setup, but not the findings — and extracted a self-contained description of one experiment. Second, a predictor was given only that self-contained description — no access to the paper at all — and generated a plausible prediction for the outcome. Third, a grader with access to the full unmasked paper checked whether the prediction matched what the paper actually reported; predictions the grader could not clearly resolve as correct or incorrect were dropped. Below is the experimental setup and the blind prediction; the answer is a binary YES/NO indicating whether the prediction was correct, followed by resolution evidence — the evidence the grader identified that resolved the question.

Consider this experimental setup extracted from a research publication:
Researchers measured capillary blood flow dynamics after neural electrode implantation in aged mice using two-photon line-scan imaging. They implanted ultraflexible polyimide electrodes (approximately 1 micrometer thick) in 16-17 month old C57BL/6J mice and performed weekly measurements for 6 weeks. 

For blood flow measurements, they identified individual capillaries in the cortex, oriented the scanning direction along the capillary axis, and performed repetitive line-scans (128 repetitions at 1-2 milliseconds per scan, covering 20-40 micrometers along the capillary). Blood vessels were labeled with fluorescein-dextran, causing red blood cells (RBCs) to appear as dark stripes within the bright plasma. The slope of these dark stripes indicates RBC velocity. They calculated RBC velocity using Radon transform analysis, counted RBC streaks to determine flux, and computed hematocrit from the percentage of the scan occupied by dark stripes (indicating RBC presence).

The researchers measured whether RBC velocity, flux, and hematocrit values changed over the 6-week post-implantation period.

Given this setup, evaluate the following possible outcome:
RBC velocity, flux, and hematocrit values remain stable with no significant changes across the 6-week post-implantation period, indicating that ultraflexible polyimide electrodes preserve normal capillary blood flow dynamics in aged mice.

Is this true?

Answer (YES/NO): NO